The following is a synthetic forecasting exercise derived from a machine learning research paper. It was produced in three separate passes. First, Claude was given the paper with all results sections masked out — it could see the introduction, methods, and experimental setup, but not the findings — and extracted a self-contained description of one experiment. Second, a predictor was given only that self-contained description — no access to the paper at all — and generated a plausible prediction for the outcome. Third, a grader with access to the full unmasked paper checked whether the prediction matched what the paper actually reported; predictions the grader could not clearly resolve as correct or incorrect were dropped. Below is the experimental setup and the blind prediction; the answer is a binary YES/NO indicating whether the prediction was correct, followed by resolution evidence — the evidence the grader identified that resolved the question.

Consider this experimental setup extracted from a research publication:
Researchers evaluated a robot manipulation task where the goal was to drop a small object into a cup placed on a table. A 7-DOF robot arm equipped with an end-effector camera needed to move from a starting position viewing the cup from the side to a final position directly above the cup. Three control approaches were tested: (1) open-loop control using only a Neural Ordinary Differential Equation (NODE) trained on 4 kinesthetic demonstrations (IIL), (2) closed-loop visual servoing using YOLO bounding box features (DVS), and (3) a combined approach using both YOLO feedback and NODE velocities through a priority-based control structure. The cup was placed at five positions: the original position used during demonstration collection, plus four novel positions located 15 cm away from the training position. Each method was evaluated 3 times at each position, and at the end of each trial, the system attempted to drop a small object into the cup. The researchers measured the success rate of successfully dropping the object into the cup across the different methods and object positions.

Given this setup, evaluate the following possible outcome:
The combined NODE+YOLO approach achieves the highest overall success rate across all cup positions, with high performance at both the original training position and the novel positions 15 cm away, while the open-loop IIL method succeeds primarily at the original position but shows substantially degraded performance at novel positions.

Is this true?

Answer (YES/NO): YES